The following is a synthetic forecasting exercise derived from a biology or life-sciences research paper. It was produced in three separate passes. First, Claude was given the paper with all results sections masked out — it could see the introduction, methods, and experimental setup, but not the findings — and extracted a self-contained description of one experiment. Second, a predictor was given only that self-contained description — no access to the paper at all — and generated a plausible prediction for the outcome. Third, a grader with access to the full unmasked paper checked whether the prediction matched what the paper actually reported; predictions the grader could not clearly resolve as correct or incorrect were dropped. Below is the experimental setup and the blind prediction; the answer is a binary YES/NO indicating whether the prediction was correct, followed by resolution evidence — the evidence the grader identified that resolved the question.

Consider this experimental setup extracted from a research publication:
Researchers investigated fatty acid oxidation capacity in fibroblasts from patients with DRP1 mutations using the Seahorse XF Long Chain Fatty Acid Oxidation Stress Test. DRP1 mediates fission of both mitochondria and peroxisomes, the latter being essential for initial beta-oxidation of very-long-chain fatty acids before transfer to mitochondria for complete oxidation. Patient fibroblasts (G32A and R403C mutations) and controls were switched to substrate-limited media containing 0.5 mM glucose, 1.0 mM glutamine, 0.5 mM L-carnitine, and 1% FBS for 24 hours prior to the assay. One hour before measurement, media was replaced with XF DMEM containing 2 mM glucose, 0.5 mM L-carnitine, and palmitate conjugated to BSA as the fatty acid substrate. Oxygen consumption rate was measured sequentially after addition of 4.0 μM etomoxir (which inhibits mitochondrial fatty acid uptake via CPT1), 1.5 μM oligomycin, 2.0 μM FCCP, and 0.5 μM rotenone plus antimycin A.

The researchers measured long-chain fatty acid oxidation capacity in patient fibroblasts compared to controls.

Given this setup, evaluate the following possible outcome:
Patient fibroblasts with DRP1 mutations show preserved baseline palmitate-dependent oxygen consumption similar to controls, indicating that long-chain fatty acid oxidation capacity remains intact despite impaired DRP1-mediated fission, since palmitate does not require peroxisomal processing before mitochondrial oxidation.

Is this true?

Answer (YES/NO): NO